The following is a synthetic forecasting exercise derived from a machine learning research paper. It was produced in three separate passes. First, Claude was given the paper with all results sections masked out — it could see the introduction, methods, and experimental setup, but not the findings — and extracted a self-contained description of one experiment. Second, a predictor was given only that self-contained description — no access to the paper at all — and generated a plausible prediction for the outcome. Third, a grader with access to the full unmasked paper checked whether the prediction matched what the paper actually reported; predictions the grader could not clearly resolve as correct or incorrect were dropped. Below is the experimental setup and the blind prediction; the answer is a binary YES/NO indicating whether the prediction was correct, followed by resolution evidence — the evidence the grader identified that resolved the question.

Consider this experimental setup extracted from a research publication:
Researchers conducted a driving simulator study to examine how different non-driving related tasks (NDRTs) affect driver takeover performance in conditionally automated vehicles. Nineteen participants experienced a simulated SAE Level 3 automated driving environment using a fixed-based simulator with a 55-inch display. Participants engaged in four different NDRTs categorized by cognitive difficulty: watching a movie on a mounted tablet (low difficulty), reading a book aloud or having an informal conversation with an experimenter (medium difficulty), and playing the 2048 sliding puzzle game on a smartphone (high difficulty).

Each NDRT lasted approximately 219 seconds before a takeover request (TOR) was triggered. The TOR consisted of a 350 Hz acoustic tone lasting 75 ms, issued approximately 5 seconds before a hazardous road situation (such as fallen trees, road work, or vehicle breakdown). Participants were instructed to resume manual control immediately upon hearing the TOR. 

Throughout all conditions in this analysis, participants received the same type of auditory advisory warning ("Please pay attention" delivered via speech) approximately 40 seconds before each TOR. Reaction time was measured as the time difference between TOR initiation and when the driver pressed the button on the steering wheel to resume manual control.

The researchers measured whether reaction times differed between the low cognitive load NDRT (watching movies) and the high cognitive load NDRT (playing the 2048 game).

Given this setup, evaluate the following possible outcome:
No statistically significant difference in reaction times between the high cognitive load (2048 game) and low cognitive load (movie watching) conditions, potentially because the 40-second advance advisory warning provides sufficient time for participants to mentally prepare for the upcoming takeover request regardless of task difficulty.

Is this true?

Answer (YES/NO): NO